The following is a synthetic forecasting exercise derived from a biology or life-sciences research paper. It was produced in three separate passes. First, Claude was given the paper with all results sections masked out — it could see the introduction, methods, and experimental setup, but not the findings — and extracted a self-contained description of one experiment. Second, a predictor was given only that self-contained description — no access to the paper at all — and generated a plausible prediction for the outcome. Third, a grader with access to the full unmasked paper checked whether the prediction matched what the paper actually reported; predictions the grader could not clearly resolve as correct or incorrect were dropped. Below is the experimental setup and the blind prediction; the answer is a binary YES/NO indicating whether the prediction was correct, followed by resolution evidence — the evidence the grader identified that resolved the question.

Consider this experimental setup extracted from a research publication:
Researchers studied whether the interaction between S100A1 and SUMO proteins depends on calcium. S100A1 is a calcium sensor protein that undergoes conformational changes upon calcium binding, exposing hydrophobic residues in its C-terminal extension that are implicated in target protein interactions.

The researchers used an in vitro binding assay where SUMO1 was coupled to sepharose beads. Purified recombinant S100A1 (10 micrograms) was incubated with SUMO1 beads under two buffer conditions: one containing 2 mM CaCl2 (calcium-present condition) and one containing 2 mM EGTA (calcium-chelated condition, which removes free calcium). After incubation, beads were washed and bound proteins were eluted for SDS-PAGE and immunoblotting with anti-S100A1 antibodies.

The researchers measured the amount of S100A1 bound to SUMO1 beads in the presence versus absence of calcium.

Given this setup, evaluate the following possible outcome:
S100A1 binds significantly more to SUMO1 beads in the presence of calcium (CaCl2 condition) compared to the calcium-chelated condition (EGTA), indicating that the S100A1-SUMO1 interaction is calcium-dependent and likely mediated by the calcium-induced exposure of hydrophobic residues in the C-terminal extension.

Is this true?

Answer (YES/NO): YES